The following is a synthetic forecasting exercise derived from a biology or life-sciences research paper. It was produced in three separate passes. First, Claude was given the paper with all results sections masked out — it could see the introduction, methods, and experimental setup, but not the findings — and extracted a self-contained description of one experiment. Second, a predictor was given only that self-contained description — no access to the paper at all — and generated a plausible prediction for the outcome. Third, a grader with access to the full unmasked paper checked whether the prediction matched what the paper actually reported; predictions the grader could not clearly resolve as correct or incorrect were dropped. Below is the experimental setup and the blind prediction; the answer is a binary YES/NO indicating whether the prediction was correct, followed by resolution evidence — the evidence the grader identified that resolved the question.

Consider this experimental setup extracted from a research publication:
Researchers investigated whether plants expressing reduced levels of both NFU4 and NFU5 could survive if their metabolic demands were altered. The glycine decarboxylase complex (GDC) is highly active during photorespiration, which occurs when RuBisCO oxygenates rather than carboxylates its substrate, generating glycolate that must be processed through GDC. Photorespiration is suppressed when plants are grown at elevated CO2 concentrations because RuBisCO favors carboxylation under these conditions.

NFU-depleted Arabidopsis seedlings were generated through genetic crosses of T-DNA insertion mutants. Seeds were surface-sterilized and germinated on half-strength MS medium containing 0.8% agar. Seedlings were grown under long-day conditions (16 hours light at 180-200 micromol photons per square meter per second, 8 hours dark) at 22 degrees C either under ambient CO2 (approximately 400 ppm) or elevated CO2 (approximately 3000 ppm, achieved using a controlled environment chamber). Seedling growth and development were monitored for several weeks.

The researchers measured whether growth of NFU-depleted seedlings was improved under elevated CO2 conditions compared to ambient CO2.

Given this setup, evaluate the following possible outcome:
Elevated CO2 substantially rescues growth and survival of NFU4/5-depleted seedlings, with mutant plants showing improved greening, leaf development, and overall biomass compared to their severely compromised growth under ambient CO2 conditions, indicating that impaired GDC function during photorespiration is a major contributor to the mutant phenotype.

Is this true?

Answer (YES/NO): NO